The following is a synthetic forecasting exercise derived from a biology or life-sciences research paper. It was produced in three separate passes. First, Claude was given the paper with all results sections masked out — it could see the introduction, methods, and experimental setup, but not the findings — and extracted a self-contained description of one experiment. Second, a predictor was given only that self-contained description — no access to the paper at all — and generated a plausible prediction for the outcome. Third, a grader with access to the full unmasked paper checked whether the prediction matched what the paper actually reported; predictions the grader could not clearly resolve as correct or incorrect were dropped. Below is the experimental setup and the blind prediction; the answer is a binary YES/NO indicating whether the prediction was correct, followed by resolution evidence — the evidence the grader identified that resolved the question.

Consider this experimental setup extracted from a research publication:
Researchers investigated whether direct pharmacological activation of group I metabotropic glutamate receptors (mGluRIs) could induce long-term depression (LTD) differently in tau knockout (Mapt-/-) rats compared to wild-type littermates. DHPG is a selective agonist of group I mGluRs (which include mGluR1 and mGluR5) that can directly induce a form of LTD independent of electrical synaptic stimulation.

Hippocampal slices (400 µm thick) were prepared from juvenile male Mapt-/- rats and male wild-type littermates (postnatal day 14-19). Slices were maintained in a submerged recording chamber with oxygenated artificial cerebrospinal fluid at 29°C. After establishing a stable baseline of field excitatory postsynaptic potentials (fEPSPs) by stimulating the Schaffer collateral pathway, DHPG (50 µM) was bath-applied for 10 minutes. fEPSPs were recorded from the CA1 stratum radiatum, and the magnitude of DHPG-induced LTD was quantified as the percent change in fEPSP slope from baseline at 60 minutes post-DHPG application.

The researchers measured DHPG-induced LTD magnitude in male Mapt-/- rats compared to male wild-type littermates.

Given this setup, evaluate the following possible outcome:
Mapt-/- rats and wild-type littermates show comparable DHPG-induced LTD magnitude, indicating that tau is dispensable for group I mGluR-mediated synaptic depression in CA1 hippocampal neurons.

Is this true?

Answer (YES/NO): YES